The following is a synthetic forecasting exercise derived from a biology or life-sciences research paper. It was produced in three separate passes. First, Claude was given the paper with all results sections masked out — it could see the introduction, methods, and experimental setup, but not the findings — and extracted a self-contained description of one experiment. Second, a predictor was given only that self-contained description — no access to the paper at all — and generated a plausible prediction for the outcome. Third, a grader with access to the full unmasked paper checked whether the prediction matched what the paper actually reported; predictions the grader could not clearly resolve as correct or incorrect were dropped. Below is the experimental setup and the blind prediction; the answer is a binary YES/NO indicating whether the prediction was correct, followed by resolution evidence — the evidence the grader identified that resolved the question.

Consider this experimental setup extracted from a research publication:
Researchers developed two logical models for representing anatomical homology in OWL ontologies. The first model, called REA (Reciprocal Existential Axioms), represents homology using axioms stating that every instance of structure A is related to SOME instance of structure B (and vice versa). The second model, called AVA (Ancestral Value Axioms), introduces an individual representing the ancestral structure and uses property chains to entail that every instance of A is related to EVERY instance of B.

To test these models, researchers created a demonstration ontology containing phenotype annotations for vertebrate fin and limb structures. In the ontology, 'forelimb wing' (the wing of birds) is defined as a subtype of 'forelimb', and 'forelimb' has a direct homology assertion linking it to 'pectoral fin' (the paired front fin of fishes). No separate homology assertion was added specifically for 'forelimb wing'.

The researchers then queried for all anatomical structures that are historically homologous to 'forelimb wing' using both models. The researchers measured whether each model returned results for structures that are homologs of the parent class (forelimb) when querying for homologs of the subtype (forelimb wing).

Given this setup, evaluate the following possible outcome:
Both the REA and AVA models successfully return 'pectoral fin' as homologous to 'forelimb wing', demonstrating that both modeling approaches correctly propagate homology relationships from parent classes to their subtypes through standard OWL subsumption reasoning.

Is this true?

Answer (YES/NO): NO